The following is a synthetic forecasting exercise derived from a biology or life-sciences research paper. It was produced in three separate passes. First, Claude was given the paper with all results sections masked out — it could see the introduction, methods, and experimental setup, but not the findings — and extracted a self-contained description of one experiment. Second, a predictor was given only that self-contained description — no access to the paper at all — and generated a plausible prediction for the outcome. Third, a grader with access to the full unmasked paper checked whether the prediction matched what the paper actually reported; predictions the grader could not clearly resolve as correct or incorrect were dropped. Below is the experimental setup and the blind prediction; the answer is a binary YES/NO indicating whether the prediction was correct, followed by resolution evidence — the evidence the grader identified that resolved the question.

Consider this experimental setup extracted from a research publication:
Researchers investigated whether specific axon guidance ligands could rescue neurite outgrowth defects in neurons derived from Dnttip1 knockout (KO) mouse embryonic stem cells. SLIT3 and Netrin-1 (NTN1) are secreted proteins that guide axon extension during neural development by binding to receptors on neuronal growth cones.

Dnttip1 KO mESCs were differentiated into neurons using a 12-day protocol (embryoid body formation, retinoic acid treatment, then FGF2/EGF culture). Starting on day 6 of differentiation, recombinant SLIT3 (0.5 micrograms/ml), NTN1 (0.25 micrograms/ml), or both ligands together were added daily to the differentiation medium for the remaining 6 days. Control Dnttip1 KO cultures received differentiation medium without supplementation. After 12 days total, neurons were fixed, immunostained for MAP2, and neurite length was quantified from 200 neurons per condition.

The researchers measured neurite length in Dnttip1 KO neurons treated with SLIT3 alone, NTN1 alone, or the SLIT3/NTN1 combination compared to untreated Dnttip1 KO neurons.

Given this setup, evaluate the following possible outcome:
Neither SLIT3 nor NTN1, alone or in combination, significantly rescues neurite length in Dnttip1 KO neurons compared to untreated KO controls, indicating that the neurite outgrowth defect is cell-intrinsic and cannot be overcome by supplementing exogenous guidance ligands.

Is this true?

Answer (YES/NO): NO